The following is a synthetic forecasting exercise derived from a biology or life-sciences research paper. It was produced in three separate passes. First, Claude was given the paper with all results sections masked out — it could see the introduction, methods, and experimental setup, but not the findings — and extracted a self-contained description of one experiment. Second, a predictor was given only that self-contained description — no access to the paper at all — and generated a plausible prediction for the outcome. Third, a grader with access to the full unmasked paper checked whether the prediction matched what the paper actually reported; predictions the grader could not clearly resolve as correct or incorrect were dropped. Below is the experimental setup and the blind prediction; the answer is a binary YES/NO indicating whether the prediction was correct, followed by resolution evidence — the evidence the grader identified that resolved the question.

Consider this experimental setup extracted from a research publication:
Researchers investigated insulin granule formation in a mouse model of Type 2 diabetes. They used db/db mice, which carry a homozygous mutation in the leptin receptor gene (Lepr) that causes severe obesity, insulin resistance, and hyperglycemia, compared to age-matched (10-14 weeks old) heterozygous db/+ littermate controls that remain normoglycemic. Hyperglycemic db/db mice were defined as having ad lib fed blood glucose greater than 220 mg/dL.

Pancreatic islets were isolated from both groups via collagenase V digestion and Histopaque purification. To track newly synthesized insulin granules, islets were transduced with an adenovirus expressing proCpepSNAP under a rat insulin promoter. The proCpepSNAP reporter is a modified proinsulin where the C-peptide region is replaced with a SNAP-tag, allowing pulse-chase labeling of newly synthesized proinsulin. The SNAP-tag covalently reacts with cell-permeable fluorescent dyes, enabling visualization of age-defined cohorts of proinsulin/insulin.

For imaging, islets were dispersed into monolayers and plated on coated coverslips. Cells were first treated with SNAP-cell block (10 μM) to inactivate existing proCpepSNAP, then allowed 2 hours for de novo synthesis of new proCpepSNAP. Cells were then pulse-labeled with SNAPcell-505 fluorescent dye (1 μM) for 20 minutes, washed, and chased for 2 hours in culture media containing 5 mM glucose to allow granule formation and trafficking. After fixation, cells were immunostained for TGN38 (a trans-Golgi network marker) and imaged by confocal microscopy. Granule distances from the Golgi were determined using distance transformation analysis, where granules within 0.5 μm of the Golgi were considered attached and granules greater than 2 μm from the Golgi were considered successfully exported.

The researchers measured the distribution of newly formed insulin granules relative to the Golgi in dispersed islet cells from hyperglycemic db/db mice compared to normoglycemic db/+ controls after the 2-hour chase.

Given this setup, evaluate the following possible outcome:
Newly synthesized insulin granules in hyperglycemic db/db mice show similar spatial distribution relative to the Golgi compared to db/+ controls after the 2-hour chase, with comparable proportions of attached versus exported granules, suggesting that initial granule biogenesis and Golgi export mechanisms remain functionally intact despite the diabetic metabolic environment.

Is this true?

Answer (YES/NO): NO